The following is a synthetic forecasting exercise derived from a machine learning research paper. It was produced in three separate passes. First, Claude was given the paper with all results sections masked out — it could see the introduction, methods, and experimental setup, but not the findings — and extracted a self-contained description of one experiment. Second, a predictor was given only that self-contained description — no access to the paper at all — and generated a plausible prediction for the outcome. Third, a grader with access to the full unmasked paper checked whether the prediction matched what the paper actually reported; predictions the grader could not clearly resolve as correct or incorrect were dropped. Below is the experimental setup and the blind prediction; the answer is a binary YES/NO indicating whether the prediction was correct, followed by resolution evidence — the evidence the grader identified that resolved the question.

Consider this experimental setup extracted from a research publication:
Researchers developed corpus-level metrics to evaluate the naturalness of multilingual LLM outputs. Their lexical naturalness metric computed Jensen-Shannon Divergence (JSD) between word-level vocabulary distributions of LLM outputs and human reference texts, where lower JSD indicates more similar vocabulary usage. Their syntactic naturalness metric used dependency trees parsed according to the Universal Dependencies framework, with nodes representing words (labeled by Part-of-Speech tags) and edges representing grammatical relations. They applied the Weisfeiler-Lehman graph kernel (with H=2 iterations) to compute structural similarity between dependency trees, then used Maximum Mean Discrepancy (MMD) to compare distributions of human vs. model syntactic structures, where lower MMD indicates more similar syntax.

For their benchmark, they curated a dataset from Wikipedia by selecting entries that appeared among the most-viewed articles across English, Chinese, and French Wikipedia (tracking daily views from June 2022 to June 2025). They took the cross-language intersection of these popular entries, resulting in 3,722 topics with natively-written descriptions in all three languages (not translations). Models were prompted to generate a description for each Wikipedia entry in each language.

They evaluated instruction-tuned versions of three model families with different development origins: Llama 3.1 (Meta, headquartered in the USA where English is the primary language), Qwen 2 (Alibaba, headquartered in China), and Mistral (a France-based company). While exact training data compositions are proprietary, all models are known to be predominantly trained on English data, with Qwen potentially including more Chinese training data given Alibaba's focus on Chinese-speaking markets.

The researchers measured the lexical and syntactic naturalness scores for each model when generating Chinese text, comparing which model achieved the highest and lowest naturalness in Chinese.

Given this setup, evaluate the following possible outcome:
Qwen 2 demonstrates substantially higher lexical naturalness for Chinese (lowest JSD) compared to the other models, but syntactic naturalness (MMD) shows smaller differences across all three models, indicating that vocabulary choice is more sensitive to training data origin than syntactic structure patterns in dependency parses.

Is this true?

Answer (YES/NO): NO